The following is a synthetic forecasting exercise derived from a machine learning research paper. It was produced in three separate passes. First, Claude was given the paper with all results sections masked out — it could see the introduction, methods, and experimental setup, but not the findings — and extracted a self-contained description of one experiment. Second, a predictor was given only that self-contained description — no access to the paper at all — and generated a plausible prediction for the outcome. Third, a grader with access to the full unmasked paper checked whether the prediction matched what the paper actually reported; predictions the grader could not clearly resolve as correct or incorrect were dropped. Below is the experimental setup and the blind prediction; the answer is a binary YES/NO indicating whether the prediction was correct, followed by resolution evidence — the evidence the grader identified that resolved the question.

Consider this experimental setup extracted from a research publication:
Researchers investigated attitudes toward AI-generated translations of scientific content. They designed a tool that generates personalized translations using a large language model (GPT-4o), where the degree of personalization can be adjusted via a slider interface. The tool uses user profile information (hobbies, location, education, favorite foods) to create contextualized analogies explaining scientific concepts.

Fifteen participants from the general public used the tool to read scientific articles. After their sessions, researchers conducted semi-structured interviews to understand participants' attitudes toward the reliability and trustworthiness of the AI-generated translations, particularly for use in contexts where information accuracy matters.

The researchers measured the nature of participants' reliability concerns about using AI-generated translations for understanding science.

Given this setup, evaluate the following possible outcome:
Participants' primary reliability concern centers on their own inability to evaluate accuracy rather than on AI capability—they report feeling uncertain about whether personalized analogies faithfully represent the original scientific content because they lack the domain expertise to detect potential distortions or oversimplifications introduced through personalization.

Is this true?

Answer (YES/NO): NO